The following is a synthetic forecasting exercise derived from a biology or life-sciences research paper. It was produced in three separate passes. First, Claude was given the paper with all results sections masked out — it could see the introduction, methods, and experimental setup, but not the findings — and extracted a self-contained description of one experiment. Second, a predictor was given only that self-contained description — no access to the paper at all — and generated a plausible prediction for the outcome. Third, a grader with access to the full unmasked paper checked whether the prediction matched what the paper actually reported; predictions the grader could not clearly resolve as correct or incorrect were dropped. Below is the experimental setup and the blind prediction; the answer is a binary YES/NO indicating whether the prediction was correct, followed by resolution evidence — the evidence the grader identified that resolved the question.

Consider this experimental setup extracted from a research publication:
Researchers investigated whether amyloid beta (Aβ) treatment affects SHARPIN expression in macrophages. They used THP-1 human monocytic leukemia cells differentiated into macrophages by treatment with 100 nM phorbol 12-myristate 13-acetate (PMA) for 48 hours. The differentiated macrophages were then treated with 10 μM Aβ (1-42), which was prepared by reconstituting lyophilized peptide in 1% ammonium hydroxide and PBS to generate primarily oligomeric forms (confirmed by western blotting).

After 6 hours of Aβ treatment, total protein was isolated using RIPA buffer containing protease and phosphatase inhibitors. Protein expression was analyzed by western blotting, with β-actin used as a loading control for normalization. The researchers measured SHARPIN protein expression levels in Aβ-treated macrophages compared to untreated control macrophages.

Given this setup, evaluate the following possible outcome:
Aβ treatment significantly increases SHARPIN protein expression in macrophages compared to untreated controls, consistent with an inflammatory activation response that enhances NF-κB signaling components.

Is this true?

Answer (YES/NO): YES